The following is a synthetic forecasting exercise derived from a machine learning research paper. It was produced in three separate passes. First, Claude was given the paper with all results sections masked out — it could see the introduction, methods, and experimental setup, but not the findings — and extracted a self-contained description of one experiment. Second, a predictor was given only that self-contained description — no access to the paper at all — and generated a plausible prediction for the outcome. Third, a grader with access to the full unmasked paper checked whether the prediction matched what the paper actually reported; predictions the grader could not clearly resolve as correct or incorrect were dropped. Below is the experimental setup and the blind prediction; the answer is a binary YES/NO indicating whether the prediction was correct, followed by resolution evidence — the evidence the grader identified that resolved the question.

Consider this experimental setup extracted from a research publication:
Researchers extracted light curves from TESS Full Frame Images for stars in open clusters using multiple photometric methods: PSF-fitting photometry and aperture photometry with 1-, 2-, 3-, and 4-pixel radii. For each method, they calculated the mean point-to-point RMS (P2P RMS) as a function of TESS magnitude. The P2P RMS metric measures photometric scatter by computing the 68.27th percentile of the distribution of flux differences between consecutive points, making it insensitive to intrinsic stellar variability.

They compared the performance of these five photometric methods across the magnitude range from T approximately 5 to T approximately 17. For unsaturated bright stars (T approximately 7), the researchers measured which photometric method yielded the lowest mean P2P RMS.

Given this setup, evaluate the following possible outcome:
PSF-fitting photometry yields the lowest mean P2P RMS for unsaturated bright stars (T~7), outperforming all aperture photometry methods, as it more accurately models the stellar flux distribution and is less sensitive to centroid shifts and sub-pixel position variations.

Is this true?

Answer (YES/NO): NO